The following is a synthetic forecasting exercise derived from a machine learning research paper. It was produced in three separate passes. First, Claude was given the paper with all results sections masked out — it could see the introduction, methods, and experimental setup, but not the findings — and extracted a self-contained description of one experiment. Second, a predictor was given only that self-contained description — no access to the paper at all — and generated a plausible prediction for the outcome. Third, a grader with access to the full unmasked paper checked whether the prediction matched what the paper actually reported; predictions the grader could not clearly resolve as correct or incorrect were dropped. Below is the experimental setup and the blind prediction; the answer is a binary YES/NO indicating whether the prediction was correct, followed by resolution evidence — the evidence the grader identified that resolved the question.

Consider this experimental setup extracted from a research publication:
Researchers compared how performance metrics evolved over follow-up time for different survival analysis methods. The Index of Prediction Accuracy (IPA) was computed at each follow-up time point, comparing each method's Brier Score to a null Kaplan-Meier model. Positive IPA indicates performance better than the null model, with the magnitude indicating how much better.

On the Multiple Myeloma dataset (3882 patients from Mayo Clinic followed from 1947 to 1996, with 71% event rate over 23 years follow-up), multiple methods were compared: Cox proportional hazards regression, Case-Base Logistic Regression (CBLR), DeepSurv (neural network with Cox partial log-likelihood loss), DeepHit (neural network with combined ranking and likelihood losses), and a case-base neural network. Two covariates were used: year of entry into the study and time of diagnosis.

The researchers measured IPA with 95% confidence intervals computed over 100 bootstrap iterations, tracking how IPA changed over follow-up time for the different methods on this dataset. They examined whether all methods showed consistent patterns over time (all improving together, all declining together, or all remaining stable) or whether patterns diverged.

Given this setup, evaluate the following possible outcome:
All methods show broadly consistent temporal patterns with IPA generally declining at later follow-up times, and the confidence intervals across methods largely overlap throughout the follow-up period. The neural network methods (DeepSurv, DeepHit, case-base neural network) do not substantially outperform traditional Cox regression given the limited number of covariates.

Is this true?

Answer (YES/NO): NO